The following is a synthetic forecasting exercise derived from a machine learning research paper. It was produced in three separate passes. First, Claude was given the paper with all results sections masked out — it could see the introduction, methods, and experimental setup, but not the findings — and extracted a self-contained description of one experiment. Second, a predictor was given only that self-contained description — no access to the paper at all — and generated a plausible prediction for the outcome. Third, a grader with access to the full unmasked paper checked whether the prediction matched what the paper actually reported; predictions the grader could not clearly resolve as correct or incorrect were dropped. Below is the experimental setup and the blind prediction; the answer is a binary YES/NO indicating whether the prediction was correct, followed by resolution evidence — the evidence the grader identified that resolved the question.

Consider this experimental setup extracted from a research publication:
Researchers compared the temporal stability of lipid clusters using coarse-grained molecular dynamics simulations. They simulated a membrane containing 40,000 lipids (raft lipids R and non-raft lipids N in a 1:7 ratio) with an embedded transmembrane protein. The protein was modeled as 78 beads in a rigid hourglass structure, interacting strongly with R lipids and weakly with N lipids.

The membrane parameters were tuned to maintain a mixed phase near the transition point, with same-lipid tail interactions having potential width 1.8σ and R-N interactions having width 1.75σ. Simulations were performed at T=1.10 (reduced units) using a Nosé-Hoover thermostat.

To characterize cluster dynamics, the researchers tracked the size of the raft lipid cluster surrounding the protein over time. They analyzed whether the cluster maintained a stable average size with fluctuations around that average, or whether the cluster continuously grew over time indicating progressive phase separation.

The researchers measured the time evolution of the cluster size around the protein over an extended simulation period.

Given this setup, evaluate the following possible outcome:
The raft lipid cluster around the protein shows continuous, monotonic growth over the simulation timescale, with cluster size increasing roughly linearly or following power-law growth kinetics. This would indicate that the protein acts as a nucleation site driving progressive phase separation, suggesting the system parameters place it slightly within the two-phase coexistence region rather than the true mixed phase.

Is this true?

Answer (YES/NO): NO